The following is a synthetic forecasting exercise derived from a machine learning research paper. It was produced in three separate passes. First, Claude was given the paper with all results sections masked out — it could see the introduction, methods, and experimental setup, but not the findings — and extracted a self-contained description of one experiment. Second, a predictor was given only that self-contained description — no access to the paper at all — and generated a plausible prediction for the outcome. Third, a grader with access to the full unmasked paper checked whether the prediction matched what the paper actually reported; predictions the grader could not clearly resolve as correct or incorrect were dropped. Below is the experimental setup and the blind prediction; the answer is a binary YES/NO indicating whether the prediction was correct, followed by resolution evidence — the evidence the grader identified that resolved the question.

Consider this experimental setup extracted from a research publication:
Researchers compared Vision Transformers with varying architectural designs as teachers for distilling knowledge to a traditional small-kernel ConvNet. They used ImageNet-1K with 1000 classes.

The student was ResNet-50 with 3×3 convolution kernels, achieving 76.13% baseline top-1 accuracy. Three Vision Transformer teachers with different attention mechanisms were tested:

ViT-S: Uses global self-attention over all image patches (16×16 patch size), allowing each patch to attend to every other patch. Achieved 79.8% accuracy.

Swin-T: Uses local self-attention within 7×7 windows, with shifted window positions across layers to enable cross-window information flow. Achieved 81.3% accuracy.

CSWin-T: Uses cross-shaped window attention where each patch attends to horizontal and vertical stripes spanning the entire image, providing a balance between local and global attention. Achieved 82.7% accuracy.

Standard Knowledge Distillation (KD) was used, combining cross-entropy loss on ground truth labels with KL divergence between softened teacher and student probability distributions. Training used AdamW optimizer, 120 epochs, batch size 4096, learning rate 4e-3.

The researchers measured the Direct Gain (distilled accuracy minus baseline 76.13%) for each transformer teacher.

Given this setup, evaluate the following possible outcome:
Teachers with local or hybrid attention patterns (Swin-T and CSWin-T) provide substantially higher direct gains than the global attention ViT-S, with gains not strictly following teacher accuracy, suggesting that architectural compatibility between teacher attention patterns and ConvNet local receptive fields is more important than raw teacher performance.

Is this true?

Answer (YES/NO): NO